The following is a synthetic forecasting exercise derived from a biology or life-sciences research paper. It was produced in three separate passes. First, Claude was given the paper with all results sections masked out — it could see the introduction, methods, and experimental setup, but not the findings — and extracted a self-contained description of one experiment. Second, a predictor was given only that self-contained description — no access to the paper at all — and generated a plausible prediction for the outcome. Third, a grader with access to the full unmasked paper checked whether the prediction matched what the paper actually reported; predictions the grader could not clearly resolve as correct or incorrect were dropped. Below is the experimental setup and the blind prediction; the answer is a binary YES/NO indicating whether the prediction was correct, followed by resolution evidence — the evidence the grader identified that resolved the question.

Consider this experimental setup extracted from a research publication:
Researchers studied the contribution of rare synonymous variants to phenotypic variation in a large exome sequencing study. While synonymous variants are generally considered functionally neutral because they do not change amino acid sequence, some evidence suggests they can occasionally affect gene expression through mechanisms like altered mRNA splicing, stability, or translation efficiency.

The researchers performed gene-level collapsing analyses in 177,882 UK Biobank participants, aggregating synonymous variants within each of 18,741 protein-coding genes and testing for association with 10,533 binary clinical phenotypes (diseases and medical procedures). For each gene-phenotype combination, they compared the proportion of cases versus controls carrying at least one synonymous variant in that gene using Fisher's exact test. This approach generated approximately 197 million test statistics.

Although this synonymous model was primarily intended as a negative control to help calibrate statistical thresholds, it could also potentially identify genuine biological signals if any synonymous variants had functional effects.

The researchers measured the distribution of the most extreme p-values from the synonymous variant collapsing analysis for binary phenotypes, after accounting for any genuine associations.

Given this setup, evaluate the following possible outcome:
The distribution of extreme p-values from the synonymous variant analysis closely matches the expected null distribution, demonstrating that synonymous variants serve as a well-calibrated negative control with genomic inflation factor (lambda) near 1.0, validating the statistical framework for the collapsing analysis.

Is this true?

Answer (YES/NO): YES